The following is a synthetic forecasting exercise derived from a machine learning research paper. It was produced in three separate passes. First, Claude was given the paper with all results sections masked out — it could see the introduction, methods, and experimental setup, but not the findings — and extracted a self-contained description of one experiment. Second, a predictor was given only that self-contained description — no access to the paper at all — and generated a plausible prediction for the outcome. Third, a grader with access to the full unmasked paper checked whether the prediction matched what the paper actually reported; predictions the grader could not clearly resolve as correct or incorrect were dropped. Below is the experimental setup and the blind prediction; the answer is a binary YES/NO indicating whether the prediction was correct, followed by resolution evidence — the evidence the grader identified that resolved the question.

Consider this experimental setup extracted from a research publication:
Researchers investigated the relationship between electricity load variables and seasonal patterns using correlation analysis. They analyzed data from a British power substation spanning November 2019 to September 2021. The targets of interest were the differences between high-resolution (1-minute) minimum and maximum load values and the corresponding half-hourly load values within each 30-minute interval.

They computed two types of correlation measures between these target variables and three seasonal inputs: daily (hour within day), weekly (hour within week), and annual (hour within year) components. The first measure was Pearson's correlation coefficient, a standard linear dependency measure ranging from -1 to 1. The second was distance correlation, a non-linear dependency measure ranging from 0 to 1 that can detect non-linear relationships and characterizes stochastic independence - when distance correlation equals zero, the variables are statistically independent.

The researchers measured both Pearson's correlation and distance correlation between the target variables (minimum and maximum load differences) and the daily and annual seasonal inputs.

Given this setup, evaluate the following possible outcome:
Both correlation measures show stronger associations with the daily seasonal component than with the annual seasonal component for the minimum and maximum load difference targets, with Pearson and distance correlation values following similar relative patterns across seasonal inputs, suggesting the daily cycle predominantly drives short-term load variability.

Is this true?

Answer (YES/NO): NO